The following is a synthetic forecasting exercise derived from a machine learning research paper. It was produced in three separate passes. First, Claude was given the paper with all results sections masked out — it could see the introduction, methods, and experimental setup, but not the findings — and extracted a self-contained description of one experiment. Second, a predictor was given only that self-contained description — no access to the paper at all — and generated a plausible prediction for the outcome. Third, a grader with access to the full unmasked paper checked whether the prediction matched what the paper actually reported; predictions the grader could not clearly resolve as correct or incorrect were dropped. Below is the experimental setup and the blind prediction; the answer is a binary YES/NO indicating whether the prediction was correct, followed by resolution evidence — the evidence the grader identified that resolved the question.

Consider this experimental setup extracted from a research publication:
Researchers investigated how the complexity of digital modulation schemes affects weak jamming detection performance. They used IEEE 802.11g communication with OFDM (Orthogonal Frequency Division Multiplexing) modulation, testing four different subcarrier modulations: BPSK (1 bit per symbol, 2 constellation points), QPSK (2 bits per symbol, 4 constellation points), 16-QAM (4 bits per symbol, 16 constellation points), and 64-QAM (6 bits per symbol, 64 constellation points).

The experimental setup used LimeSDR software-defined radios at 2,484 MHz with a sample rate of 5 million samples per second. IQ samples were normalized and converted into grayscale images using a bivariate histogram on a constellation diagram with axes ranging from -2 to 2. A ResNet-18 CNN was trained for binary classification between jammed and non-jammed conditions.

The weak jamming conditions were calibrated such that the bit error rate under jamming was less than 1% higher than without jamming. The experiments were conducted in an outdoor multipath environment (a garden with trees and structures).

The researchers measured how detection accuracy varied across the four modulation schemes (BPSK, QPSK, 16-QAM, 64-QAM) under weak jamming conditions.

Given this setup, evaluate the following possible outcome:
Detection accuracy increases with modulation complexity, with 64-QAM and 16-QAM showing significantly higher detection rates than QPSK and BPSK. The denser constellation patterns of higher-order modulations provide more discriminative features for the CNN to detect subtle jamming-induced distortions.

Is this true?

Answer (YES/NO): NO